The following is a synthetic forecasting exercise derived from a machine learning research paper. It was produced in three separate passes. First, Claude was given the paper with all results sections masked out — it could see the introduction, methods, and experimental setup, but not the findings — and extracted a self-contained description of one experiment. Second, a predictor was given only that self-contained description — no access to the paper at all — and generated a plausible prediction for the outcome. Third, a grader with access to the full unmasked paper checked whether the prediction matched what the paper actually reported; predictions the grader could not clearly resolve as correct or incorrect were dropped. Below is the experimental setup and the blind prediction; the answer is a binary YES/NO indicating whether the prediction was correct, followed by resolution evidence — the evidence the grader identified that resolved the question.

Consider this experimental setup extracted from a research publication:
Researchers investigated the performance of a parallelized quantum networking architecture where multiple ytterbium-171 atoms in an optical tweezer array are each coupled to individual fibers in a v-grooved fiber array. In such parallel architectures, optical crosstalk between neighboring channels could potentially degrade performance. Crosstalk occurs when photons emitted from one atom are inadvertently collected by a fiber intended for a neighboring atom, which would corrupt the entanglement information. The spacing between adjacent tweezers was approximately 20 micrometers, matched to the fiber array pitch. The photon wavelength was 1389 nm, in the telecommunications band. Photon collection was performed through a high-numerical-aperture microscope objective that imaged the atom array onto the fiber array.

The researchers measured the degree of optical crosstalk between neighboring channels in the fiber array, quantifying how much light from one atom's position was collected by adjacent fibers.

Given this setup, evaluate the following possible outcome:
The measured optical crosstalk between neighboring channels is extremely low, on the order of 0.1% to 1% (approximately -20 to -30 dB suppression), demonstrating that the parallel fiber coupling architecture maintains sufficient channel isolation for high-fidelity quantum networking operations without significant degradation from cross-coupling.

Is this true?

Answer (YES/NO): NO